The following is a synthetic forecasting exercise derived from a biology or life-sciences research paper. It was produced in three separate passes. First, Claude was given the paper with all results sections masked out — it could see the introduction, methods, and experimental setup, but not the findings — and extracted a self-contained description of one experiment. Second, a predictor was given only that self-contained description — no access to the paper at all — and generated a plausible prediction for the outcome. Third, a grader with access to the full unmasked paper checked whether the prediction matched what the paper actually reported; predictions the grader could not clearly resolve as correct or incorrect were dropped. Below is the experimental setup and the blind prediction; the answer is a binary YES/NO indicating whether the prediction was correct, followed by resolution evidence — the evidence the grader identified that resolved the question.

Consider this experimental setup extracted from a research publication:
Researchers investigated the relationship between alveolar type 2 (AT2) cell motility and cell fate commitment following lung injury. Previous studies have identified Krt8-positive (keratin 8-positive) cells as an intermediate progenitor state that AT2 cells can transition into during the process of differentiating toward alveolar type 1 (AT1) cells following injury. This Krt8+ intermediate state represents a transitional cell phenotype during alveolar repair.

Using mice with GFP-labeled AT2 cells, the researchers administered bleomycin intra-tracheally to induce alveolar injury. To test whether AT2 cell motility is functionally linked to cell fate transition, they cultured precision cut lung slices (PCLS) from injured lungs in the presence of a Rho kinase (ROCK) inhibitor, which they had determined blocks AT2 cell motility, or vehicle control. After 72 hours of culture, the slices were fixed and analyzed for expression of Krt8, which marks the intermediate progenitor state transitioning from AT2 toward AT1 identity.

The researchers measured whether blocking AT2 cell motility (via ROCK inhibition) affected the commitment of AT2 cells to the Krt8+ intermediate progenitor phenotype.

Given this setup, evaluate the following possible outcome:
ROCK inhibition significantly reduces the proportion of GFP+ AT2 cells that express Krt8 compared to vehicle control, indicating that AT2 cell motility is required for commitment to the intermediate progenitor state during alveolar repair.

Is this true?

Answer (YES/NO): YES